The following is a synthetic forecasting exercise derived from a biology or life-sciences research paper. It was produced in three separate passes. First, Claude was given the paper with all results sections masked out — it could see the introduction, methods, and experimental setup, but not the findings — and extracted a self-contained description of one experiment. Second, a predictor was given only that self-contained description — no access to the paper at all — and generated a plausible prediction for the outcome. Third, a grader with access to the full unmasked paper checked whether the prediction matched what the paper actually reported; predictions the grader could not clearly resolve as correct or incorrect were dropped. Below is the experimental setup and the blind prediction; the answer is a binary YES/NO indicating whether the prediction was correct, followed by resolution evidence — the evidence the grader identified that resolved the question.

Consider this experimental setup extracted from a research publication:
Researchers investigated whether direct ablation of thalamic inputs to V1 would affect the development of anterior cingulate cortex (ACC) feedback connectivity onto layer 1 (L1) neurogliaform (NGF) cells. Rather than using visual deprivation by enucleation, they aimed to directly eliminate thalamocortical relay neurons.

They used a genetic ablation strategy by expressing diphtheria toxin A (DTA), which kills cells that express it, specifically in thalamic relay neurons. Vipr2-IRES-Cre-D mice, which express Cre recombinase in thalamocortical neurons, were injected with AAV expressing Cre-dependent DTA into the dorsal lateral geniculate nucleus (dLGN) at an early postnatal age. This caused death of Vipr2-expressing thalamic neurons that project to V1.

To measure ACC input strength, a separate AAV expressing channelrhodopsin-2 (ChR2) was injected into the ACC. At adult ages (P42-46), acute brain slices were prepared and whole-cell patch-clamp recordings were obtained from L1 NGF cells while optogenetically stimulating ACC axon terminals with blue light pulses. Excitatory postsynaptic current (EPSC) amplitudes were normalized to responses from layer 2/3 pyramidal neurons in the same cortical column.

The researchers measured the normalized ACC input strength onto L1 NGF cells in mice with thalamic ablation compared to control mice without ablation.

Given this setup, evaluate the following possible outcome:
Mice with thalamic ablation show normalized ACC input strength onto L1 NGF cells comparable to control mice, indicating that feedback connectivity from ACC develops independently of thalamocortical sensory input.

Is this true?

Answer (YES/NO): NO